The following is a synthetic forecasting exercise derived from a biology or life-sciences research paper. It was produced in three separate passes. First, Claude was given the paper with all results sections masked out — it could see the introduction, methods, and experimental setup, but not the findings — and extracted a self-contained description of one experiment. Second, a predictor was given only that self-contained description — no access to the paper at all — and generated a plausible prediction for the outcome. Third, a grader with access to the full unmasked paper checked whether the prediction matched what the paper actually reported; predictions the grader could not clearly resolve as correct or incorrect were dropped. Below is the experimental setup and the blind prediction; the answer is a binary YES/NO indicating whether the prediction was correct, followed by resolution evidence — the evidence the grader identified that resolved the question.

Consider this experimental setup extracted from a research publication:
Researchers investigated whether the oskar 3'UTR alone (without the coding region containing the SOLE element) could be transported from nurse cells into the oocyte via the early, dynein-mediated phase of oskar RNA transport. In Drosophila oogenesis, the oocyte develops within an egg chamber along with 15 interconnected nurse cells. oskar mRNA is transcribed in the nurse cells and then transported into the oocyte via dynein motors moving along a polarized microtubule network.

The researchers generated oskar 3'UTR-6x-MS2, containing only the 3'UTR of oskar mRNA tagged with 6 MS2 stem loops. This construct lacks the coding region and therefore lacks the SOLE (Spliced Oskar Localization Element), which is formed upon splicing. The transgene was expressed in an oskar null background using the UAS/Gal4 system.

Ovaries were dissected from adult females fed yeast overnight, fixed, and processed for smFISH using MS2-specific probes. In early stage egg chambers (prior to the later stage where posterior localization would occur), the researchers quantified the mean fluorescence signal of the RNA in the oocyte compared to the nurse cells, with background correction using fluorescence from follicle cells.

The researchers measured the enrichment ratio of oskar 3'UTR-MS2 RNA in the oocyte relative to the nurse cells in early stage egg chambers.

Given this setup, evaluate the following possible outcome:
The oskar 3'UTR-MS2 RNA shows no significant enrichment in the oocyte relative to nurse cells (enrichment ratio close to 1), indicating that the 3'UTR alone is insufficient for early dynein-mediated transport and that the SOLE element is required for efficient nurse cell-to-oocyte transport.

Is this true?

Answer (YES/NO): NO